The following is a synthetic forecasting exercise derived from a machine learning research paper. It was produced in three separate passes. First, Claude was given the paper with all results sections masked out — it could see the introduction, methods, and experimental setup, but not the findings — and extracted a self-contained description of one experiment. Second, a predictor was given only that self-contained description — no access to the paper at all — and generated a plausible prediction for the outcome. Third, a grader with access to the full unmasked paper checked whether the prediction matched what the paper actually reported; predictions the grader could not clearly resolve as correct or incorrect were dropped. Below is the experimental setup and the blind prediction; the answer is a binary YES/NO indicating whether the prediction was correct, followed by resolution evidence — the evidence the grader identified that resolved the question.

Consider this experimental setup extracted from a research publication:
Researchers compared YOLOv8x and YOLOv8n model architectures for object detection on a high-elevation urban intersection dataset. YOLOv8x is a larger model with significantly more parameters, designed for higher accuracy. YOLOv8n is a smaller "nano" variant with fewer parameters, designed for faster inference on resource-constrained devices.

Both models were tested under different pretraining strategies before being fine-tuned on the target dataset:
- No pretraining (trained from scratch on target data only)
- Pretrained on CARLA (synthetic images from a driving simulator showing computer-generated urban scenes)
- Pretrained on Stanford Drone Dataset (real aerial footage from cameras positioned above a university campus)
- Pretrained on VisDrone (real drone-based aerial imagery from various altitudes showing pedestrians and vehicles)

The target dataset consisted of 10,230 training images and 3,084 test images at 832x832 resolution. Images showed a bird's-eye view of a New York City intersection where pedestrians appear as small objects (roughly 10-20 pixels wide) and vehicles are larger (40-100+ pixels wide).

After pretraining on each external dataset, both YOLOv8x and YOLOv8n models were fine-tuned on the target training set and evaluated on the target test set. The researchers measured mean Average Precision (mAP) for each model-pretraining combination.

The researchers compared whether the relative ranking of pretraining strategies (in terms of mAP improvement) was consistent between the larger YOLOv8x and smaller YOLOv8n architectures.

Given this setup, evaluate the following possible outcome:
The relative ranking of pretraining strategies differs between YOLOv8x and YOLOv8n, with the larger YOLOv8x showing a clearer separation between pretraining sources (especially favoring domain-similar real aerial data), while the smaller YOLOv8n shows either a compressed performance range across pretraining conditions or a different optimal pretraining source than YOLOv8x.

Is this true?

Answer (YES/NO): NO